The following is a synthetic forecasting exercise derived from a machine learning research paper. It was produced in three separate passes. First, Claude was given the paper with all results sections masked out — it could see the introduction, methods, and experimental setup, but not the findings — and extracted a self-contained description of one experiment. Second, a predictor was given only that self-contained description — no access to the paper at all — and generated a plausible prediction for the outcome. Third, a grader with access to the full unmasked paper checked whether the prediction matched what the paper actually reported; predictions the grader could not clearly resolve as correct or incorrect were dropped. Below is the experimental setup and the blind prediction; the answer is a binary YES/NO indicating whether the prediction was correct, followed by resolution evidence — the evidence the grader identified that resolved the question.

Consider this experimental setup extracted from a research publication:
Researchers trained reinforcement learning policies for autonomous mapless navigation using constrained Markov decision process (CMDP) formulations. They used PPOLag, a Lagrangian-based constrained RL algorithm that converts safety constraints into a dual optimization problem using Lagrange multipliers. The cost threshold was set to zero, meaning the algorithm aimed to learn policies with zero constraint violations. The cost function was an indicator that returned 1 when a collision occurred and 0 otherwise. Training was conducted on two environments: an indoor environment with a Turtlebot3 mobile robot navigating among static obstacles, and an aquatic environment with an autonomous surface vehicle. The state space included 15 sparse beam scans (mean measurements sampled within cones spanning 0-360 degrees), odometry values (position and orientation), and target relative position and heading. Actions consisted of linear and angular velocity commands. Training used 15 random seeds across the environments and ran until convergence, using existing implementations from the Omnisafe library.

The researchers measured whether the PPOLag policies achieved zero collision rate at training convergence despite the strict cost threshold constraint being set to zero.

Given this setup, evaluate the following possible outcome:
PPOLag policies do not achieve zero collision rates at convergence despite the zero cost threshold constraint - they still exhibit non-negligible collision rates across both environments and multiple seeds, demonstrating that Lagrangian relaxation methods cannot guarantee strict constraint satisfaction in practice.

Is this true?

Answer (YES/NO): YES